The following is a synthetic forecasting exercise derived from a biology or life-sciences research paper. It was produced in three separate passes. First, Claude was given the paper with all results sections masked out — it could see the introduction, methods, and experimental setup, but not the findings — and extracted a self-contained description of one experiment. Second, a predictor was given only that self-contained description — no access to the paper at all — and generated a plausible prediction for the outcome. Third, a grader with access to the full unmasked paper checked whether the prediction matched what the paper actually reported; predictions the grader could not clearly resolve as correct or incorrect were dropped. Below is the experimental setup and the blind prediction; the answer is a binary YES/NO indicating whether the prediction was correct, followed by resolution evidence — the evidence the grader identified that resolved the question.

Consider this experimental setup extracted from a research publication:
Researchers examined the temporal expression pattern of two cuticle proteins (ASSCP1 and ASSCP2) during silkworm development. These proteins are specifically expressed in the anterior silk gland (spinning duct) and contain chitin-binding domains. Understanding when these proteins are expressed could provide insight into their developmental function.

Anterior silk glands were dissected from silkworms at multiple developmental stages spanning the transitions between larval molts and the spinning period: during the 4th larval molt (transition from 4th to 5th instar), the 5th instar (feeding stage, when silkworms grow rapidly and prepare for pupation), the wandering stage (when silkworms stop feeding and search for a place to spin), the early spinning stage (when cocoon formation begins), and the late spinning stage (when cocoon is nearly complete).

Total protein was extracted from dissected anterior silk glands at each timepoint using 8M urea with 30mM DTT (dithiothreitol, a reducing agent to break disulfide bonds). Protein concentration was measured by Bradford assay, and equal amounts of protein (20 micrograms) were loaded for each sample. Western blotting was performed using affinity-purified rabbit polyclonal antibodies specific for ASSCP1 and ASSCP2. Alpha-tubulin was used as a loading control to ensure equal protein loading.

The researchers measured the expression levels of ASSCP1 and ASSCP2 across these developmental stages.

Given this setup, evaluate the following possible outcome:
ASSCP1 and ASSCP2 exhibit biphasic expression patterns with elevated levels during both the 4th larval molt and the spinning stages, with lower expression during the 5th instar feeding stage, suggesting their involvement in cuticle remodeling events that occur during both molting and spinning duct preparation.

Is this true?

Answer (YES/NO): NO